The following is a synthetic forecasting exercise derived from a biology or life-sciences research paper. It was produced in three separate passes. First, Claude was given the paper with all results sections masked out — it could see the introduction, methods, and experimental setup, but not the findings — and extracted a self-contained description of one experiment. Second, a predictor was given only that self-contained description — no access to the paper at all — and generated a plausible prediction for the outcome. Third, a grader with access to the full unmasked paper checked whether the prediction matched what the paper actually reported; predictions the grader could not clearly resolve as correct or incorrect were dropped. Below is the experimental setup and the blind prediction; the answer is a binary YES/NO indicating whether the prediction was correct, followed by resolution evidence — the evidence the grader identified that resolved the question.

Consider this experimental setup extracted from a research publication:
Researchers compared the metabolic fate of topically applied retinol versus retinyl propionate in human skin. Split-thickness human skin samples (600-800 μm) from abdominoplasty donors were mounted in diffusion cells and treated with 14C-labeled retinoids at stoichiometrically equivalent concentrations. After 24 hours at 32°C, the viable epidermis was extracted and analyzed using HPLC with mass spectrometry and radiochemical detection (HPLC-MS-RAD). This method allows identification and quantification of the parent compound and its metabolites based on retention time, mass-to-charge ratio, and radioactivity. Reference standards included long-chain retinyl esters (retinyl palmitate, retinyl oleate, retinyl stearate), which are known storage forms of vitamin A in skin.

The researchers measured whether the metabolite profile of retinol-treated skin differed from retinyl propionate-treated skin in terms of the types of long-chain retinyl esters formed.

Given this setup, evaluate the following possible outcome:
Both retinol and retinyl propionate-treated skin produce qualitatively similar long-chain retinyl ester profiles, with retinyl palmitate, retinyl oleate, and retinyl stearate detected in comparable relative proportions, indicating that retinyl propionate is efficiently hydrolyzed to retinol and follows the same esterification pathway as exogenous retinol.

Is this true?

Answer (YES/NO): NO